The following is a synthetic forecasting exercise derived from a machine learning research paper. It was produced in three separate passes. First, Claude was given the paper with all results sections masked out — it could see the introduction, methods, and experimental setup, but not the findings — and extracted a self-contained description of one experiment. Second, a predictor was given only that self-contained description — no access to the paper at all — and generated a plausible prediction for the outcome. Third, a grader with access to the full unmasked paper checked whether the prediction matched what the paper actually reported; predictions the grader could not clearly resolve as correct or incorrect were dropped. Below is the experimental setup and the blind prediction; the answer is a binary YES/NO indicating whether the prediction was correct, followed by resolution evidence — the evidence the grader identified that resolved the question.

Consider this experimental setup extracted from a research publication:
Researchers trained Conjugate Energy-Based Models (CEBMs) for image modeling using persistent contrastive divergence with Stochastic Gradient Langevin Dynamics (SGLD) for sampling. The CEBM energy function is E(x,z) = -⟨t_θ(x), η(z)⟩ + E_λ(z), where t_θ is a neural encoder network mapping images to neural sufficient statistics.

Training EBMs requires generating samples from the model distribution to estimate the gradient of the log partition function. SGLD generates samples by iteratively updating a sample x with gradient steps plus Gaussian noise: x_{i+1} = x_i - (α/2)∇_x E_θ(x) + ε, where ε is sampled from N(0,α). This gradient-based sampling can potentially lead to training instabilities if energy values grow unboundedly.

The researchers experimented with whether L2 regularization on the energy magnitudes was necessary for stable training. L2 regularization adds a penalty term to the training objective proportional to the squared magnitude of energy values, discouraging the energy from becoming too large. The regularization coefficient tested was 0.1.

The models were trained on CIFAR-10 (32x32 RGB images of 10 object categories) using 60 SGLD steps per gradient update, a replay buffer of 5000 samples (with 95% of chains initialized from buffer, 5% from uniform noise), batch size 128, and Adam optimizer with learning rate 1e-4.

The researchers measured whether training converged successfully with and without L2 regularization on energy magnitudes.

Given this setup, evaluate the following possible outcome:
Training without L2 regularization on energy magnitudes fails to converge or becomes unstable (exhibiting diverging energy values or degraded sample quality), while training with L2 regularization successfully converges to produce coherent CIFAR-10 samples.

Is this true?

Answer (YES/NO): YES